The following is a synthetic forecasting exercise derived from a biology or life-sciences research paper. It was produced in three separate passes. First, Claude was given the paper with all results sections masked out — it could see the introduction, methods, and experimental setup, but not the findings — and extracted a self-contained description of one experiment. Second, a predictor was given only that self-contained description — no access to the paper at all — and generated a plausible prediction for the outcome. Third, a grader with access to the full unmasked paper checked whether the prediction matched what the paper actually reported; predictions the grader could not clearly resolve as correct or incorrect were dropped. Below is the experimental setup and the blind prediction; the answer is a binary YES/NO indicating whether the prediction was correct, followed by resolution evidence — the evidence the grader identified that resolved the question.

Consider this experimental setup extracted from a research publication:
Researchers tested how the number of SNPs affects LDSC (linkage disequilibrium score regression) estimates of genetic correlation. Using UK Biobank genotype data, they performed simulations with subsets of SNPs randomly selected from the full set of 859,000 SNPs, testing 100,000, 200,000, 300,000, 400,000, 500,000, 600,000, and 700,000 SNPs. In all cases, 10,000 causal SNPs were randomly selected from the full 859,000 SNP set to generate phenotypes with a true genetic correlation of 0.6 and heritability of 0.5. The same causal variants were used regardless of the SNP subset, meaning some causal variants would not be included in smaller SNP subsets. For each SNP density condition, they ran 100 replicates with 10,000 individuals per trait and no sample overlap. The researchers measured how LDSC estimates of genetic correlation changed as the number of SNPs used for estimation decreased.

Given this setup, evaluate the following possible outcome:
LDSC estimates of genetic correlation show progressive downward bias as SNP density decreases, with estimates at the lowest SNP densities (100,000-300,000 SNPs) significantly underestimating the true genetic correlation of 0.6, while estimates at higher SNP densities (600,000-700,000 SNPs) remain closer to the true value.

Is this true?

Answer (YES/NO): NO